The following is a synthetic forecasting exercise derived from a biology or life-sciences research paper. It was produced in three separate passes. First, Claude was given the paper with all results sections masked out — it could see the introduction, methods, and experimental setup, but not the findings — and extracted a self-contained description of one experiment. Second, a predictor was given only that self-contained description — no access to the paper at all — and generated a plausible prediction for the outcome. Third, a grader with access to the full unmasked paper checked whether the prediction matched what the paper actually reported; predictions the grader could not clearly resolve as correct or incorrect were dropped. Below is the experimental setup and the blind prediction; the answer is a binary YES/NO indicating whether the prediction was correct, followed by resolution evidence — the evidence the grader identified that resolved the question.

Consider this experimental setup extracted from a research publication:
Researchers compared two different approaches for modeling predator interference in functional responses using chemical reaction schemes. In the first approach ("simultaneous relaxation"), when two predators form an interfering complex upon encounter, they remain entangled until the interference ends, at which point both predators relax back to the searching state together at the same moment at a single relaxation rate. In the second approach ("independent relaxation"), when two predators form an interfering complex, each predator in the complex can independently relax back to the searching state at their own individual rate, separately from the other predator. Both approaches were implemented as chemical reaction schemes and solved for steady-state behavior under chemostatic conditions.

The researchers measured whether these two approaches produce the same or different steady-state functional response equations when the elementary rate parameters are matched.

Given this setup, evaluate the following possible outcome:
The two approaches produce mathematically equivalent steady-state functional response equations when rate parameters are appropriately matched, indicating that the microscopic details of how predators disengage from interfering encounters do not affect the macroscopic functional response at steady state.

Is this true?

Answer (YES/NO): NO